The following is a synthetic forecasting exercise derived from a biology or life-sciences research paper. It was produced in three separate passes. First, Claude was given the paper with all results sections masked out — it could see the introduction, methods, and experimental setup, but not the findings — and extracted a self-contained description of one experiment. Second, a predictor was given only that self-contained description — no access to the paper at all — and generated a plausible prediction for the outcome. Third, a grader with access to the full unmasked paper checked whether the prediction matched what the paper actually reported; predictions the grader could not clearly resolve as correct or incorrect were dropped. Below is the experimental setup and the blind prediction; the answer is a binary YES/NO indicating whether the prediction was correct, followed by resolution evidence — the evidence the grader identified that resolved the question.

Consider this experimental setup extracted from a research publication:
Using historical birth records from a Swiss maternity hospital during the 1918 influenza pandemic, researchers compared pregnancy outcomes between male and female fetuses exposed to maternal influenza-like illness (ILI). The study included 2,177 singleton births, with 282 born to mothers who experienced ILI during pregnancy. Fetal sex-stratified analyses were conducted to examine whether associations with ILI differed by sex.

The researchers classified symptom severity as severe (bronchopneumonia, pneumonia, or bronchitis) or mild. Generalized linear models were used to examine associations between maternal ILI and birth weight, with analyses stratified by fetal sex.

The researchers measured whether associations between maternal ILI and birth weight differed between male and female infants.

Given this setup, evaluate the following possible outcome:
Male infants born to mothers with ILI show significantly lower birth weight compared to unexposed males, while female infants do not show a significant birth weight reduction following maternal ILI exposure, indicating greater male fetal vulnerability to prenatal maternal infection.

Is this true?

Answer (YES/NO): NO